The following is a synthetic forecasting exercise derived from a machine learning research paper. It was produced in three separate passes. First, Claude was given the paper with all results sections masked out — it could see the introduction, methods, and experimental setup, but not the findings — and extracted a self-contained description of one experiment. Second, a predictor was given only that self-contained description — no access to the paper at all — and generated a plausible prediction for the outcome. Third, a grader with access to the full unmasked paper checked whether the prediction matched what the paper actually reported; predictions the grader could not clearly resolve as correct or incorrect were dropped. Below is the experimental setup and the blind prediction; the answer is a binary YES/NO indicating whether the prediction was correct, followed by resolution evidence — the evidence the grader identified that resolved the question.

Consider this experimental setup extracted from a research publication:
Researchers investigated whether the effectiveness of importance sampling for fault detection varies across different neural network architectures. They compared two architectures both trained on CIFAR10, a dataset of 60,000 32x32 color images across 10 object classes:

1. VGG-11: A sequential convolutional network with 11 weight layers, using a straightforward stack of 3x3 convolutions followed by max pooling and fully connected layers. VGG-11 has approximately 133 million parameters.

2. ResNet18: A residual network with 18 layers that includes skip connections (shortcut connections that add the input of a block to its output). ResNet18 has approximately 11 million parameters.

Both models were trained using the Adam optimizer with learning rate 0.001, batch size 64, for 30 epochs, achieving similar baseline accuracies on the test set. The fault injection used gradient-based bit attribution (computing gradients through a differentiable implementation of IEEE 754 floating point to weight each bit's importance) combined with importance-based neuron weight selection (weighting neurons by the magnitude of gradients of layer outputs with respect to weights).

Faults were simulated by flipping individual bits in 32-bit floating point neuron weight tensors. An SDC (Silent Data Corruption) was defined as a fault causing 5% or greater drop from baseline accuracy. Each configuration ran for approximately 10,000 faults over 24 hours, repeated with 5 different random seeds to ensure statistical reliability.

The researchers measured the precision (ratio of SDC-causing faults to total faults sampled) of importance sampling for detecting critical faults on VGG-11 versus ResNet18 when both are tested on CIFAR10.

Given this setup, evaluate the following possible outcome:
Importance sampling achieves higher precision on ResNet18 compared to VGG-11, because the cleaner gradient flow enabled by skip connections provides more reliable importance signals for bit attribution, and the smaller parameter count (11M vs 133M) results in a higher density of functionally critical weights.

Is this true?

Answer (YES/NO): YES